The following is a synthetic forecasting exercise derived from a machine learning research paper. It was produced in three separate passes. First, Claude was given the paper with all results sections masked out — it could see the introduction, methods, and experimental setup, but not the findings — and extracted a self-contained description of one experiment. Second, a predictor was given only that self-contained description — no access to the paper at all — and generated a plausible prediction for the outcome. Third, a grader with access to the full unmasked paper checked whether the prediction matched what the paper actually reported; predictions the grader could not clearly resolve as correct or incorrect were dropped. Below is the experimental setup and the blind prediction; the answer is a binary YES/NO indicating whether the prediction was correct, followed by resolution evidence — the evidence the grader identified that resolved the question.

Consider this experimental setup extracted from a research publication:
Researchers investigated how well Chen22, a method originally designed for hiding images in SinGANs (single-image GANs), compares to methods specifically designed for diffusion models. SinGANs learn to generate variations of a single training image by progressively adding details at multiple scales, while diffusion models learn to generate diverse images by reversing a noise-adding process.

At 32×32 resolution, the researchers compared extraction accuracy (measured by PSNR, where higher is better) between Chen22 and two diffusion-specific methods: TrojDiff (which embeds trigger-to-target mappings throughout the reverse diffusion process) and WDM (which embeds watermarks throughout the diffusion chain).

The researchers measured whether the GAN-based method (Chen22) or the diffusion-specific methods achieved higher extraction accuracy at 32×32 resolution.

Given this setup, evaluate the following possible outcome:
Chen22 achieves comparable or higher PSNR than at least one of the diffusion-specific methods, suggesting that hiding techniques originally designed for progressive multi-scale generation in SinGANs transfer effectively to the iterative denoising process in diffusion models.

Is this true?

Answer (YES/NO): YES